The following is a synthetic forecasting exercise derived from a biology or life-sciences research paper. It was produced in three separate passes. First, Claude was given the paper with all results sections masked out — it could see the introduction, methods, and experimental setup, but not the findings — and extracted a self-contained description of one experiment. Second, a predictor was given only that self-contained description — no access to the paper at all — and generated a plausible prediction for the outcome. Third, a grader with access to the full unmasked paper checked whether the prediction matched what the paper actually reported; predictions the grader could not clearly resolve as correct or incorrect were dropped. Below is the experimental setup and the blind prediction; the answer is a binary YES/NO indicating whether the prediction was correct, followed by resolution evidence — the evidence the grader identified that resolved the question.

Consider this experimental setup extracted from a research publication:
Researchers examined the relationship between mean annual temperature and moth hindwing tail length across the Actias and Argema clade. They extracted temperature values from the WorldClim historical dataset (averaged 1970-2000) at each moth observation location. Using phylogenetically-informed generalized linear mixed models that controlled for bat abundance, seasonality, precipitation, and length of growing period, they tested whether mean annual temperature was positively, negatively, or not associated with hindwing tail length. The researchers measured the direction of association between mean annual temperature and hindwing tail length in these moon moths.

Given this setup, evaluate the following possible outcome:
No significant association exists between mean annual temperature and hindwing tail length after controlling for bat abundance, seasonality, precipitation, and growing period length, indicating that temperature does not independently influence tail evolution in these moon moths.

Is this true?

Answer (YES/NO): NO